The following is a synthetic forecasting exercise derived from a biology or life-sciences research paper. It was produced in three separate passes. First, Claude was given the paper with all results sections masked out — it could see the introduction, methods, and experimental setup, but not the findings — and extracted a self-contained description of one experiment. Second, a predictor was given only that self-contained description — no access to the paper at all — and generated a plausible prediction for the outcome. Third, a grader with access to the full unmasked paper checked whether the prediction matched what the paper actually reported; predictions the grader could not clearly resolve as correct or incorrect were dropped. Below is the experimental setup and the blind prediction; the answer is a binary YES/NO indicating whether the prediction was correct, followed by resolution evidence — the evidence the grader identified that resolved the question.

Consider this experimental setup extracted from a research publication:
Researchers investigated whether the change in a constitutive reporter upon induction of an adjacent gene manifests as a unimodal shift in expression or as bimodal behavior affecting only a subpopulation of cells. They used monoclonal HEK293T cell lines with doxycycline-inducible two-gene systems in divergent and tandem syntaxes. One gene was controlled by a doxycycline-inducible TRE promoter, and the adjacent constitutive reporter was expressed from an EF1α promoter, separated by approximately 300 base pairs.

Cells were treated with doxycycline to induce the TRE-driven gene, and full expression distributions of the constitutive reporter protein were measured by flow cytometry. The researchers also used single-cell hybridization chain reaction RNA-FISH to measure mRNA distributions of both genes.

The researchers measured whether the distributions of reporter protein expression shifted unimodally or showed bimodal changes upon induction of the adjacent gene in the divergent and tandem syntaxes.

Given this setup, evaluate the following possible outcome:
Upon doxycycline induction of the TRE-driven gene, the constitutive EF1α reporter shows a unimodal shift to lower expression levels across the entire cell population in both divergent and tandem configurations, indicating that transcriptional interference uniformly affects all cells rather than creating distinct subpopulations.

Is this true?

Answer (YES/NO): NO